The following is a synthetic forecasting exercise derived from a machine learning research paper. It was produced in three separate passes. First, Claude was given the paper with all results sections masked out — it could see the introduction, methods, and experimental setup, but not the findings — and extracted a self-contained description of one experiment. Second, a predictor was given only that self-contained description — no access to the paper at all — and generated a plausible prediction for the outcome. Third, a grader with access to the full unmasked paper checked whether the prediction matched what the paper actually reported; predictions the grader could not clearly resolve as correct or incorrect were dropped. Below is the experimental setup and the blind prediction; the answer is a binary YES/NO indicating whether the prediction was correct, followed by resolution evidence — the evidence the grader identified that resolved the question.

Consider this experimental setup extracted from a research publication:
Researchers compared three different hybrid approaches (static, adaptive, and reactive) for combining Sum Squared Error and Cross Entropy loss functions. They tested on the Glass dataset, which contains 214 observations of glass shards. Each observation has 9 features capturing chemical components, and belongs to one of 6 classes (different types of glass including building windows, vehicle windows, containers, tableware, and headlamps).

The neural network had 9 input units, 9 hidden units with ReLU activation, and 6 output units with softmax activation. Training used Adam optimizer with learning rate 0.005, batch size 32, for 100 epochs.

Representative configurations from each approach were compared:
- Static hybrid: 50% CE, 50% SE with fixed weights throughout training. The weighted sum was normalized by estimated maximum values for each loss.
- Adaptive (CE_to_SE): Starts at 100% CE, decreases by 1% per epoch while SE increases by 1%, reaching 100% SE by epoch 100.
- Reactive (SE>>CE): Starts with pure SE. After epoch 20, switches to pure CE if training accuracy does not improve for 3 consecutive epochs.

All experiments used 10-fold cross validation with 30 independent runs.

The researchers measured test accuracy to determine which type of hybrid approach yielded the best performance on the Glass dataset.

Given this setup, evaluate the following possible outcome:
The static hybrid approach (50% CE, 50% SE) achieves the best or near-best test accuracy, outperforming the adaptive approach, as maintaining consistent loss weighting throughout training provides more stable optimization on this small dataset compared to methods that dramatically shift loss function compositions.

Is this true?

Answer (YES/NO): YES